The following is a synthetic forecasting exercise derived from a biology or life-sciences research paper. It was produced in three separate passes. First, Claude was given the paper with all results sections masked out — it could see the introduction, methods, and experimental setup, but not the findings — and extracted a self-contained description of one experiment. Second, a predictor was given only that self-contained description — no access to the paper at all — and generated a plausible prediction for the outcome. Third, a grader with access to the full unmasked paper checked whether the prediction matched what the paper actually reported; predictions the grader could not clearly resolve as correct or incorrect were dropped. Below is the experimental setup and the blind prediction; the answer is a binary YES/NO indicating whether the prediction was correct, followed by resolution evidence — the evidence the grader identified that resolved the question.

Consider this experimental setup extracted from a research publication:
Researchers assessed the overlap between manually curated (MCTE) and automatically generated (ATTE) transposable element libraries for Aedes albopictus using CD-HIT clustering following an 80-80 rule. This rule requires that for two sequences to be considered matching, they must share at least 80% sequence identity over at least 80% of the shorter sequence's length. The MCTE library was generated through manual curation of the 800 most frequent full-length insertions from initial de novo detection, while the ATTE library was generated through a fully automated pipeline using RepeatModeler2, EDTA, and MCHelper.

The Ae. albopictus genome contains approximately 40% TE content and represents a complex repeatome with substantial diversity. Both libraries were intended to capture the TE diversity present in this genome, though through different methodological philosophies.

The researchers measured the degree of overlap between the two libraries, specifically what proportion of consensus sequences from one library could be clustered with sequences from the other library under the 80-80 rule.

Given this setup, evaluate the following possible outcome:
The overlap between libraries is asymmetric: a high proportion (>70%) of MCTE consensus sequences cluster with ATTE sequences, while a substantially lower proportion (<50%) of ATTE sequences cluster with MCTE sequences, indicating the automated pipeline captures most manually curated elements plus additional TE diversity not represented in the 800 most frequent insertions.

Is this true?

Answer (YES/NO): NO